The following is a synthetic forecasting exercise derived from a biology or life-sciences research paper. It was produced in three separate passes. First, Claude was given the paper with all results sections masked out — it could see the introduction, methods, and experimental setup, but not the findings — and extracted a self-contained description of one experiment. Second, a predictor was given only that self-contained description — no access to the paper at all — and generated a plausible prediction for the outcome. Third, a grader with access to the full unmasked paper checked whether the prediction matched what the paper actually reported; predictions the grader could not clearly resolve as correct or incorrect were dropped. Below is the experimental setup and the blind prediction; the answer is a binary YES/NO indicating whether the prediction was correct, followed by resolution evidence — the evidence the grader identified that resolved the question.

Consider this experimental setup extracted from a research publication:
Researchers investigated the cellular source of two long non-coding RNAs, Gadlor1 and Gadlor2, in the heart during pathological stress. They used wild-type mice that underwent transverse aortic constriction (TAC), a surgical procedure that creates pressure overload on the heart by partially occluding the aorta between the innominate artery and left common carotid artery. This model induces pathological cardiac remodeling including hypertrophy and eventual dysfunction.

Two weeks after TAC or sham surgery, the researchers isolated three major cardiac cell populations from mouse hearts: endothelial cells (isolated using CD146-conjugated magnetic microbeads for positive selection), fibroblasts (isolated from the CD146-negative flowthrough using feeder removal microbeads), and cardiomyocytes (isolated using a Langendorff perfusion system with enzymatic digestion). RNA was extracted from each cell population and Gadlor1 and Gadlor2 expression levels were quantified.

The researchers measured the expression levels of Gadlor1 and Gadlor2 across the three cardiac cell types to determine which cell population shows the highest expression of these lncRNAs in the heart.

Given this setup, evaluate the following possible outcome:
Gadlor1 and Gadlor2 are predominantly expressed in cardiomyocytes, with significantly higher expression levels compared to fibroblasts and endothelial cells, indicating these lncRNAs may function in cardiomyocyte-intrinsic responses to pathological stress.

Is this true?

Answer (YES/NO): NO